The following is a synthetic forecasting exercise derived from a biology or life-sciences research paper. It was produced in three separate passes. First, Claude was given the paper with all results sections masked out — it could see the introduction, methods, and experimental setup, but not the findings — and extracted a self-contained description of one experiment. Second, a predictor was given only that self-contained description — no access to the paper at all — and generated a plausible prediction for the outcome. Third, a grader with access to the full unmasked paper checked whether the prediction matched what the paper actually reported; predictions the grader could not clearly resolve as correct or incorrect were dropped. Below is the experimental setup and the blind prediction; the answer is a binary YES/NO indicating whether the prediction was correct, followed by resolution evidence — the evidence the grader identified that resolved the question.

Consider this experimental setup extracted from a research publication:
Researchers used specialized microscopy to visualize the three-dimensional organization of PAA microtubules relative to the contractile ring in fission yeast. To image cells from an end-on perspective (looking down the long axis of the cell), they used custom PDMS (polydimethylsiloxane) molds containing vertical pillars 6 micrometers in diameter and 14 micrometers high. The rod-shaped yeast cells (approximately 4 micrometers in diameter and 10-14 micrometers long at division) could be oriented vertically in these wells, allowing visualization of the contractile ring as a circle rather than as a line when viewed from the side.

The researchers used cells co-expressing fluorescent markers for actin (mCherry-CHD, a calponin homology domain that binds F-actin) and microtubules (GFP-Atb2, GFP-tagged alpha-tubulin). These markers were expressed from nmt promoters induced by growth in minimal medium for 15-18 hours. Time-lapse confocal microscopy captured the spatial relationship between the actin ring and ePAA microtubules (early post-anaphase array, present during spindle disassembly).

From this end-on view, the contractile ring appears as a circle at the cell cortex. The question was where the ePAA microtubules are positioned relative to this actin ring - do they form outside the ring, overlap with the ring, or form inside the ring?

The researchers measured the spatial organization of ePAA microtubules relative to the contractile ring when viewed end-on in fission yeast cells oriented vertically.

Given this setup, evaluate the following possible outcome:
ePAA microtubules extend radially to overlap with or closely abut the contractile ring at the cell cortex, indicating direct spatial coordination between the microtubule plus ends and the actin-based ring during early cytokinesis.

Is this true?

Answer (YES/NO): NO